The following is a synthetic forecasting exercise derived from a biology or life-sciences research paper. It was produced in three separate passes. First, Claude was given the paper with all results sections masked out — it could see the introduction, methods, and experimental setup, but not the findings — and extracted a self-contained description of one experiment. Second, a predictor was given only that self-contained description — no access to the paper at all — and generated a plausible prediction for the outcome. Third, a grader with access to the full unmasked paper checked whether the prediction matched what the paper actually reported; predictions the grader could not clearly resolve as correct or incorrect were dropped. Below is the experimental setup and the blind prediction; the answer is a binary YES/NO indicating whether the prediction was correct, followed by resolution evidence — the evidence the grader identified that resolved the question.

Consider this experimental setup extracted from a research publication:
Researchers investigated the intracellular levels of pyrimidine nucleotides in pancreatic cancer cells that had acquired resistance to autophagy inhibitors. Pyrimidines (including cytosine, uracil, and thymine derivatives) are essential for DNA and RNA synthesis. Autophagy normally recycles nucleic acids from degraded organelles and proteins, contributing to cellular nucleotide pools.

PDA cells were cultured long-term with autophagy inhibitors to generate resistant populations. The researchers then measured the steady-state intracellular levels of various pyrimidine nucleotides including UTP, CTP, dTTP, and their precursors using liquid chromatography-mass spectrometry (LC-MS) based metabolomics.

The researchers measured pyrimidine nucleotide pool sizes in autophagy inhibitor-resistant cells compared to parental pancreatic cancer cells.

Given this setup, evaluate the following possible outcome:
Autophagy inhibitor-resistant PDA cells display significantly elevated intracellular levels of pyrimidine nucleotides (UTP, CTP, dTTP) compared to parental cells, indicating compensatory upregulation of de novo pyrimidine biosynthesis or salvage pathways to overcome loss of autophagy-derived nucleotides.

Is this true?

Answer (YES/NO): NO